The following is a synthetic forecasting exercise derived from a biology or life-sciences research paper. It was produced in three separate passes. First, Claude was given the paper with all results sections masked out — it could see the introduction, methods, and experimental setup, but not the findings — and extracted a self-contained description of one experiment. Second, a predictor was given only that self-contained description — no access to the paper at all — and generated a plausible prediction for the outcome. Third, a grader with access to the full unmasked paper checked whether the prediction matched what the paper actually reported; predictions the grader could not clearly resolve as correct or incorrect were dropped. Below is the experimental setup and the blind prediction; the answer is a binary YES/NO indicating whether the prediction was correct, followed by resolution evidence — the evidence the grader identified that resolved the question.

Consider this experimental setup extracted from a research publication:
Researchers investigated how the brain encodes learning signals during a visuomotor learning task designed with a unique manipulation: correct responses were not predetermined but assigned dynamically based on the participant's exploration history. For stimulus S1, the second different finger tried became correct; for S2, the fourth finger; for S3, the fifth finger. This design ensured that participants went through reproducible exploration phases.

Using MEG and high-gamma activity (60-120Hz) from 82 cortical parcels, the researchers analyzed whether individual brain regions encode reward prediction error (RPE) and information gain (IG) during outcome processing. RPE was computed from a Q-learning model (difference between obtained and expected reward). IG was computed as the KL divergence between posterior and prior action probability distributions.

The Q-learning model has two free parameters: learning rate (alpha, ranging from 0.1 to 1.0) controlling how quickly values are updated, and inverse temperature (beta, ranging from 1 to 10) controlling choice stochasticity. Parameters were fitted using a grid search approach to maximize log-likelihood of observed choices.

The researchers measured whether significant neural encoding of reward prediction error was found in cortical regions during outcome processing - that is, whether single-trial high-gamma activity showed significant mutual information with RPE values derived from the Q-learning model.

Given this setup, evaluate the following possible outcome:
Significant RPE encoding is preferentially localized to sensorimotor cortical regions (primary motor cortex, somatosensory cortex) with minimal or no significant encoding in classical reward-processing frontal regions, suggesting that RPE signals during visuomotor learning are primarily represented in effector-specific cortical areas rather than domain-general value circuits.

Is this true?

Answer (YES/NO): NO